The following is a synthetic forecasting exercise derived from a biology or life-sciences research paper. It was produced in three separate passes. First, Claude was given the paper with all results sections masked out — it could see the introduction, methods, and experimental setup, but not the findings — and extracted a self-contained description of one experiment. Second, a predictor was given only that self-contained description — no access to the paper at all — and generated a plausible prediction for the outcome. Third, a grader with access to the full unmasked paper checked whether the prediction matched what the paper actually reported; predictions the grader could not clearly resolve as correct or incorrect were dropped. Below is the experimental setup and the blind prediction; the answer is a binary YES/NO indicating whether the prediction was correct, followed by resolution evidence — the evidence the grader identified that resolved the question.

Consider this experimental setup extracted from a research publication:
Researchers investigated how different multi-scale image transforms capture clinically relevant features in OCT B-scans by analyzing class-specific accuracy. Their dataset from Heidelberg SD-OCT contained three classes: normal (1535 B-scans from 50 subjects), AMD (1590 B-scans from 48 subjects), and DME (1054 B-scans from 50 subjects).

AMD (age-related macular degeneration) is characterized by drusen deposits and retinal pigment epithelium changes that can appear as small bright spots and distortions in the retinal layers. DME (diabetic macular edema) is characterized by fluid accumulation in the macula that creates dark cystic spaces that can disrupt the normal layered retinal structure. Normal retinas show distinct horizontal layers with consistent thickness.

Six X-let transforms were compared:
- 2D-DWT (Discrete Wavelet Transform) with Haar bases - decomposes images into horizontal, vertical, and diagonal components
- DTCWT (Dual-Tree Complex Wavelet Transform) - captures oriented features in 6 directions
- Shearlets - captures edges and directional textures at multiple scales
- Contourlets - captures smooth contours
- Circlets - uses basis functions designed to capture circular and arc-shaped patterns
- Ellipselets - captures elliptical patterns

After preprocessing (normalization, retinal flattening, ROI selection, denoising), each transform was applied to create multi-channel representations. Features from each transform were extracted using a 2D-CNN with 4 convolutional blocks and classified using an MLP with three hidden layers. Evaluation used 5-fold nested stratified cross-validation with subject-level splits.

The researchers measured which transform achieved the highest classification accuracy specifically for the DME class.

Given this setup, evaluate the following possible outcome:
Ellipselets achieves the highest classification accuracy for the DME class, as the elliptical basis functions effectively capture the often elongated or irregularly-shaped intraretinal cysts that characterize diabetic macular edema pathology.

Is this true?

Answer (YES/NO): NO